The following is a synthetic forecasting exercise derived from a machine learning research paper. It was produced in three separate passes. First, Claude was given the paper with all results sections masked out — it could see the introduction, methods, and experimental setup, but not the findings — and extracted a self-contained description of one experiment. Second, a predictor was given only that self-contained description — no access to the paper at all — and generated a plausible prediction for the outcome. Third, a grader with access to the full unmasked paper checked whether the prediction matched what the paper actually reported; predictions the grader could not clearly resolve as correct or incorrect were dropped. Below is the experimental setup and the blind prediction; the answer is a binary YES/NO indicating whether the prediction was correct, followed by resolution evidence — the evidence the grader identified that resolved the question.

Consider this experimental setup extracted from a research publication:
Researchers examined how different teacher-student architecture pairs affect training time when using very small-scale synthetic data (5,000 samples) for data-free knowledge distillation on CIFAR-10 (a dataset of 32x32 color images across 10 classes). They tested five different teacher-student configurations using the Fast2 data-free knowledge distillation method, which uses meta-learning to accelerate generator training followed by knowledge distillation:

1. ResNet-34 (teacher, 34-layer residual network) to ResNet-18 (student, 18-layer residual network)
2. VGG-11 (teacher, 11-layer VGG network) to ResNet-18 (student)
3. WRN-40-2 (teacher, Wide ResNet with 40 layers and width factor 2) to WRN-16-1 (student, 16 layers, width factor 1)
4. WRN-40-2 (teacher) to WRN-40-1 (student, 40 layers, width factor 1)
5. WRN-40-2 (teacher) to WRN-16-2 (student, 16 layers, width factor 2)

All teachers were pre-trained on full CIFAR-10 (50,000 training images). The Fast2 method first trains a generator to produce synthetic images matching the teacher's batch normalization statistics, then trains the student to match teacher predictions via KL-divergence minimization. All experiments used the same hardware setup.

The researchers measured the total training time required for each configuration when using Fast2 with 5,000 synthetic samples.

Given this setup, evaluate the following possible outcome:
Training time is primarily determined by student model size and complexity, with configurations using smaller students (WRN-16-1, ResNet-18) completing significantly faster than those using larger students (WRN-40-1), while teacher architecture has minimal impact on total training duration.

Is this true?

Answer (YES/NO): NO